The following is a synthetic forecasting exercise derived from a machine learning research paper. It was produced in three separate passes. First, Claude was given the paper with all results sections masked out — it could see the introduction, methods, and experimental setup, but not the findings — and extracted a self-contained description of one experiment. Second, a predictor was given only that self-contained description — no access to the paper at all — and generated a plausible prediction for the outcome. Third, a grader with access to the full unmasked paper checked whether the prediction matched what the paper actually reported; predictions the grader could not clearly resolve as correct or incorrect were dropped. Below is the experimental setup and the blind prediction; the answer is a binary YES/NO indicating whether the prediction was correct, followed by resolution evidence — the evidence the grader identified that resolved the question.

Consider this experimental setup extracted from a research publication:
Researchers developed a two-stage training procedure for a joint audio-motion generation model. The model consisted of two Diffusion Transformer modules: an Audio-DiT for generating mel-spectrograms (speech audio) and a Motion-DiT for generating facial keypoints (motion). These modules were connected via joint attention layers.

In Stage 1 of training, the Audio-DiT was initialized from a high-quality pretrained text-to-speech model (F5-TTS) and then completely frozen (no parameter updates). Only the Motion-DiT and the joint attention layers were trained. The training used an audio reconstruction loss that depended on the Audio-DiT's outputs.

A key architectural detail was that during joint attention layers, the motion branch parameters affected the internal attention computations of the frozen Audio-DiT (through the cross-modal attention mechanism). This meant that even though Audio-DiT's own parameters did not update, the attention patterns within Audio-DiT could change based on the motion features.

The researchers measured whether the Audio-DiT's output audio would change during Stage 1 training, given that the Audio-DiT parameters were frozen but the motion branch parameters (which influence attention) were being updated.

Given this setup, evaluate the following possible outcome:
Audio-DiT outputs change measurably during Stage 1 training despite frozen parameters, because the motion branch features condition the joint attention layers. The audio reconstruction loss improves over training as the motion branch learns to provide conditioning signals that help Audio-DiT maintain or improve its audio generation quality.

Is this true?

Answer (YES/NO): NO